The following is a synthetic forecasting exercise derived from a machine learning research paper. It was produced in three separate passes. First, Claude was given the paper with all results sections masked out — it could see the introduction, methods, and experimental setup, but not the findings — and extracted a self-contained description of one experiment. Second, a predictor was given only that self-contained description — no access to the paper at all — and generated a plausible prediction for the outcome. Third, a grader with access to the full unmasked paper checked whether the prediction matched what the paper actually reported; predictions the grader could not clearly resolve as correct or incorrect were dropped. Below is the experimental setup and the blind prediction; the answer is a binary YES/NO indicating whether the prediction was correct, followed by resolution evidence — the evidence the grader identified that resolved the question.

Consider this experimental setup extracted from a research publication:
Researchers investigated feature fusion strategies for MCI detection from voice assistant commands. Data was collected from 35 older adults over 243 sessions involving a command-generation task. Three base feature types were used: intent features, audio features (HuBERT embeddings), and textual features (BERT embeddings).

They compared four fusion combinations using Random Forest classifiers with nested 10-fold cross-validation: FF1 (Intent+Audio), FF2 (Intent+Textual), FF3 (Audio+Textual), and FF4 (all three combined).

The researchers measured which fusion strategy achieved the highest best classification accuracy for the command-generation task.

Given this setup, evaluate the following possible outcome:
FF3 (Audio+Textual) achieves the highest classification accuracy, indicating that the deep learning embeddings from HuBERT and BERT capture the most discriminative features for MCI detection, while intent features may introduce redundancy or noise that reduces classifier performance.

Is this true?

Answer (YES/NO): NO